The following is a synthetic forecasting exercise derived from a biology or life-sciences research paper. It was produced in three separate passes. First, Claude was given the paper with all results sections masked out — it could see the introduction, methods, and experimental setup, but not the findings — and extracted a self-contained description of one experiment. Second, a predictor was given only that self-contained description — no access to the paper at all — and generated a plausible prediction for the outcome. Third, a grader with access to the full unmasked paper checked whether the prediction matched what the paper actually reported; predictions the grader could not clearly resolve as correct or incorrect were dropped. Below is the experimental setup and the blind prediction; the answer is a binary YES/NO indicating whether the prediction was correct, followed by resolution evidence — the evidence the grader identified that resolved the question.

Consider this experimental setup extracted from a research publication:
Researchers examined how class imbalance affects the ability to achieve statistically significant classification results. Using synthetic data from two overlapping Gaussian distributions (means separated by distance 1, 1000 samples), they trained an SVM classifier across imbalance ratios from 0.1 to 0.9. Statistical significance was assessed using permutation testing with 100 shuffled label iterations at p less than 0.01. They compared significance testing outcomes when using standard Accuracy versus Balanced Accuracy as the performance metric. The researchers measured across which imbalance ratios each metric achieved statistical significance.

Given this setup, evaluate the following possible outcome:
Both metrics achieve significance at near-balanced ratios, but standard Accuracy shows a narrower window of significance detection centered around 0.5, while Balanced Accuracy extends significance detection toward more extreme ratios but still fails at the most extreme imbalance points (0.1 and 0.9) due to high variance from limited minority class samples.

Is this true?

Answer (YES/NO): NO